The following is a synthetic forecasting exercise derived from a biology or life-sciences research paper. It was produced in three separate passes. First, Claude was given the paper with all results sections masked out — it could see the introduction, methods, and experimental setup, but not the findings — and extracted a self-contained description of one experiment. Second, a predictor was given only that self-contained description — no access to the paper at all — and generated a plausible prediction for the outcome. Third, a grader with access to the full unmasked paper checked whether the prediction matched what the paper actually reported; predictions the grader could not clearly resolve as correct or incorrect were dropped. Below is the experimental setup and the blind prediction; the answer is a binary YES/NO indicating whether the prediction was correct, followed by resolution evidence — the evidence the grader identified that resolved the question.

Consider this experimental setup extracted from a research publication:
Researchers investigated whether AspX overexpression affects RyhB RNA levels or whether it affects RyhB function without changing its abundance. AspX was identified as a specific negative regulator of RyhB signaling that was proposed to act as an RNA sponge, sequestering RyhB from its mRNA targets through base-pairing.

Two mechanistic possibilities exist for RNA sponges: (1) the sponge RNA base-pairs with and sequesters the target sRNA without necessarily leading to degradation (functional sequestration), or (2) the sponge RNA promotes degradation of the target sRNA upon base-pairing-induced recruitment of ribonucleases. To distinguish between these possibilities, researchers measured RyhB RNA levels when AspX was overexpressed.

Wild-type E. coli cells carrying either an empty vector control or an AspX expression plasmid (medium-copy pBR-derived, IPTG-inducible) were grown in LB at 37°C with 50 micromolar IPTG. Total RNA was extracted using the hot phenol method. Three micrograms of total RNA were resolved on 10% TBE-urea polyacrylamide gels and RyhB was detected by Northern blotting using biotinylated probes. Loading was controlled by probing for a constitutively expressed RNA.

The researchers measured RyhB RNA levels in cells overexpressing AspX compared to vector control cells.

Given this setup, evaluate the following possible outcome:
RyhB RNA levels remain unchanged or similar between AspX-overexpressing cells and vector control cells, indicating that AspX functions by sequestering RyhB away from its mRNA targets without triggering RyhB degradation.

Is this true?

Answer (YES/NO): NO